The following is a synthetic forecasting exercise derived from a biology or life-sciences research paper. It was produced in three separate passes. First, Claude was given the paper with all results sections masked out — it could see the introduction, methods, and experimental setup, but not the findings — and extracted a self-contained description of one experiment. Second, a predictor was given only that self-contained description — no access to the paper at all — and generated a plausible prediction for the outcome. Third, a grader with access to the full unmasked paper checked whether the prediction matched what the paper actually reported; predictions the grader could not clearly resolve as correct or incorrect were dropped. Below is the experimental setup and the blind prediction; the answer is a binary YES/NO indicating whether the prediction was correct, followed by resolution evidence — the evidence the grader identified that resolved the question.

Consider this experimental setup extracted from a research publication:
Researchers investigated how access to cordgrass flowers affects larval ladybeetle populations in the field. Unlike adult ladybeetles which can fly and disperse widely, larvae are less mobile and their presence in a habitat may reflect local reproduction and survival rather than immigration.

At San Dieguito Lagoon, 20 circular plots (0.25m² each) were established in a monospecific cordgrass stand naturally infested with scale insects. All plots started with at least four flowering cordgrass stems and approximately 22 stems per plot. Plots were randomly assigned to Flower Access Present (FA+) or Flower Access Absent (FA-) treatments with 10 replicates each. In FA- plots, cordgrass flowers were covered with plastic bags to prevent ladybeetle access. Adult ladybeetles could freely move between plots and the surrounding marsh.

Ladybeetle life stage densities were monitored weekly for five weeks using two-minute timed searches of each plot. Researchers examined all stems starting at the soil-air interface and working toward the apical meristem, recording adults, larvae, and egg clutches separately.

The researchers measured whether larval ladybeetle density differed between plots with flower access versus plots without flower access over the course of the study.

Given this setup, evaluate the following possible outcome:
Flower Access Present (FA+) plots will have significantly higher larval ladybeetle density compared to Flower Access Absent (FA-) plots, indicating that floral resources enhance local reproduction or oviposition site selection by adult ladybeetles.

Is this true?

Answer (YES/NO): YES